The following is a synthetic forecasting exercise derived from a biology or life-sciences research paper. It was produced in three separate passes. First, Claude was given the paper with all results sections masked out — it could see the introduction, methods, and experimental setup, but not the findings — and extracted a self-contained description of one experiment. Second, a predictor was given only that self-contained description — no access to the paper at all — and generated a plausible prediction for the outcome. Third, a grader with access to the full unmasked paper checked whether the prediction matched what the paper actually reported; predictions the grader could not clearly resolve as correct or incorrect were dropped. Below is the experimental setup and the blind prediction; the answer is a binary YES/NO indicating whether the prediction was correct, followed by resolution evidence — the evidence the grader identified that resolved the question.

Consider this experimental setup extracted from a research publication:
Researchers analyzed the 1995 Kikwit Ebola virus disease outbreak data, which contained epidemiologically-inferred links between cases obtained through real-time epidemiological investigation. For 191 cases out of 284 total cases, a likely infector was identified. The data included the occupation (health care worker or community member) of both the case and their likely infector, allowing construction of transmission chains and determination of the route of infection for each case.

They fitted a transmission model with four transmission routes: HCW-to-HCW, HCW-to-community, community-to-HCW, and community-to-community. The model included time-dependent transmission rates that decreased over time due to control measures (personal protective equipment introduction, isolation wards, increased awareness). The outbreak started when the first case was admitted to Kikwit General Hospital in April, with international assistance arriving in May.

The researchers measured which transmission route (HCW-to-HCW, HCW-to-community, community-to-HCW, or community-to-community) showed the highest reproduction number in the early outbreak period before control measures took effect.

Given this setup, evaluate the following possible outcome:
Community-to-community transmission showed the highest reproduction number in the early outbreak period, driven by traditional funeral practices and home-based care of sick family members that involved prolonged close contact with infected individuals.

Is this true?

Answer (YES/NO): NO